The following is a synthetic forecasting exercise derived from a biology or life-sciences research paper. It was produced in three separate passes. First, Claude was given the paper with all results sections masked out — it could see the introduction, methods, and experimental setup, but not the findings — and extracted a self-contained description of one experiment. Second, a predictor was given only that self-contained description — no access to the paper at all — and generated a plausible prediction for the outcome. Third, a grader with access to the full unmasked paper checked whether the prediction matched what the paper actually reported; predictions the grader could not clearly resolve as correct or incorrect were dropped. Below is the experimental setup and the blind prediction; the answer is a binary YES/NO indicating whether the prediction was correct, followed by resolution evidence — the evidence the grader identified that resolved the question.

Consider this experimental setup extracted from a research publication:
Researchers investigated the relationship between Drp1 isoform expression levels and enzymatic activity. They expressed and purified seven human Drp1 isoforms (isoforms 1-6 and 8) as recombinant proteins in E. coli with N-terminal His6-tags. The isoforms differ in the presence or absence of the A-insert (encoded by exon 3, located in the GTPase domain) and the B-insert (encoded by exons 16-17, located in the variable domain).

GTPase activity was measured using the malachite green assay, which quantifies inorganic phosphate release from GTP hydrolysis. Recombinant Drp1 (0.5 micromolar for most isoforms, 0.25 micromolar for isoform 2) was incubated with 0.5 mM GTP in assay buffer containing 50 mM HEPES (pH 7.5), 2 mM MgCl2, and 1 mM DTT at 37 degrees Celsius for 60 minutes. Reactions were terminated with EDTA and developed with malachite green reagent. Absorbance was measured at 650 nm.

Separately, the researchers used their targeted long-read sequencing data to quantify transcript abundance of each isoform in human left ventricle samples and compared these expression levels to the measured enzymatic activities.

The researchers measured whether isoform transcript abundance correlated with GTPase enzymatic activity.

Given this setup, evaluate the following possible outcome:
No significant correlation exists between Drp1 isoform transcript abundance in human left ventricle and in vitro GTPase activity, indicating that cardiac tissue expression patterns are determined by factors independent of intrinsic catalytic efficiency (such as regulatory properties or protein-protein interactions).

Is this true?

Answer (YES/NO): YES